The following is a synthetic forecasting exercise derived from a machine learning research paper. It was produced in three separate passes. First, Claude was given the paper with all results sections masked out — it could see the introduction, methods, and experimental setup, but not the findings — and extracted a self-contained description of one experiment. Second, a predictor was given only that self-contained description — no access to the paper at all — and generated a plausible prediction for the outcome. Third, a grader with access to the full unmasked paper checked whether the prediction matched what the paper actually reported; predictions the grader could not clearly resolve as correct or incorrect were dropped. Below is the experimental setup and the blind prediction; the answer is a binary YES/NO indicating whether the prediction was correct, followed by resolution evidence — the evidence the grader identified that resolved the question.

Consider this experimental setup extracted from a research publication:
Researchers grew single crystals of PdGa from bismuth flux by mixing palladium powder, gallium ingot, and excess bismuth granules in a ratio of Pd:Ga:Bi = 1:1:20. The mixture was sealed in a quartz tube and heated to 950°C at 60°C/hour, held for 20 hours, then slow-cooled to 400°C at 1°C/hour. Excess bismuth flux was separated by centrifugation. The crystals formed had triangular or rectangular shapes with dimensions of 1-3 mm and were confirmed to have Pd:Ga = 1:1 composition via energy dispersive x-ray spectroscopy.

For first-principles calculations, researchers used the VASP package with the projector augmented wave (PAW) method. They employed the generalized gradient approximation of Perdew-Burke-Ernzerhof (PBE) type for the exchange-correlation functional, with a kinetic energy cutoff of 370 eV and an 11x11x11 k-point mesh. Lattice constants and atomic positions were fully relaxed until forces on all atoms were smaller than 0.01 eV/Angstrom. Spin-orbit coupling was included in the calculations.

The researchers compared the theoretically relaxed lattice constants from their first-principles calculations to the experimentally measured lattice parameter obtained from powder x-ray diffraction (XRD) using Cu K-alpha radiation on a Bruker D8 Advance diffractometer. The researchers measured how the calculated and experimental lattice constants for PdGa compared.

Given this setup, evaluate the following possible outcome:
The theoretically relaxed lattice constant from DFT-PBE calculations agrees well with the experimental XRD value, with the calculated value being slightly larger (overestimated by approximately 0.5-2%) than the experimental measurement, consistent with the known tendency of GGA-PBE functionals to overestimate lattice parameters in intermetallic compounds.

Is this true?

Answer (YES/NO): YES